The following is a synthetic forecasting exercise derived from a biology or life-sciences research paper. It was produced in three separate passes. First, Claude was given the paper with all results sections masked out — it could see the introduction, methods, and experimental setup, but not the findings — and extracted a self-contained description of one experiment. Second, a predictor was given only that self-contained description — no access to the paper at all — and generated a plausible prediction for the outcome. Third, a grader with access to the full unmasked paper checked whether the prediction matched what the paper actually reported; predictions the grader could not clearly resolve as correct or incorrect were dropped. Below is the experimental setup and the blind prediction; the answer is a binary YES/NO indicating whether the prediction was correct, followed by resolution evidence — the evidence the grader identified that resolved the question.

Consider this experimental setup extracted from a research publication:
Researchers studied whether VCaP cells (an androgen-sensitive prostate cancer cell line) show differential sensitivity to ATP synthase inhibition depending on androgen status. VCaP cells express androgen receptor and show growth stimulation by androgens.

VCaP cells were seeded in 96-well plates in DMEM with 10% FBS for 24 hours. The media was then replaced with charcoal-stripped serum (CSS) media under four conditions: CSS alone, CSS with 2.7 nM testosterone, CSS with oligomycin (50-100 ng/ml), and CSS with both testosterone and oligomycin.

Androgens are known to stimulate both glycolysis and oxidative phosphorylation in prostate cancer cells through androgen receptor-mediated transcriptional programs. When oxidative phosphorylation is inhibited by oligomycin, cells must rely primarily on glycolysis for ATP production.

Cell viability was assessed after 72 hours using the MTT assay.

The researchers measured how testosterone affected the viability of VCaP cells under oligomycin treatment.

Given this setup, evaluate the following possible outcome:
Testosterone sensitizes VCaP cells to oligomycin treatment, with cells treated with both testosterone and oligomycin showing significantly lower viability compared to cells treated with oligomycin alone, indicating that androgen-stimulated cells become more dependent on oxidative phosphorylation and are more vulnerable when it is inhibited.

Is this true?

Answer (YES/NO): NO